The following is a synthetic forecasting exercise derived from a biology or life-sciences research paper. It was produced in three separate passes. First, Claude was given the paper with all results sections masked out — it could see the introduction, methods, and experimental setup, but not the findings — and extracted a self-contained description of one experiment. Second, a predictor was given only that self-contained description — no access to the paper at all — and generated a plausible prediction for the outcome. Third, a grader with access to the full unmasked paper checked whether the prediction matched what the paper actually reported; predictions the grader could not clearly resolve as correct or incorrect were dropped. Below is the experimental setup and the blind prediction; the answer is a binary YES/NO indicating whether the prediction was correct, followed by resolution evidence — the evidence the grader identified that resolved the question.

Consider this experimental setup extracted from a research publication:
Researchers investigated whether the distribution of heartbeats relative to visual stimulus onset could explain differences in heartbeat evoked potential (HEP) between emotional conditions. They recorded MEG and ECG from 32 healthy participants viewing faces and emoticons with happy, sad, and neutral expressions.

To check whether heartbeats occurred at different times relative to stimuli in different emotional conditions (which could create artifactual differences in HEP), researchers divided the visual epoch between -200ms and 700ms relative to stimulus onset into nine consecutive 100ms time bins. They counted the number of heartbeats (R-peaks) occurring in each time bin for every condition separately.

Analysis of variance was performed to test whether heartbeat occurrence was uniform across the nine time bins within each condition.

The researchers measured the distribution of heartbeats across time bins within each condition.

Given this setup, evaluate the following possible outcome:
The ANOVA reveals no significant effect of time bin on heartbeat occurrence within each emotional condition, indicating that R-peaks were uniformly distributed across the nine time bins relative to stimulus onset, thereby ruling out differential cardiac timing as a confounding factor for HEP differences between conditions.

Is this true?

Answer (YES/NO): YES